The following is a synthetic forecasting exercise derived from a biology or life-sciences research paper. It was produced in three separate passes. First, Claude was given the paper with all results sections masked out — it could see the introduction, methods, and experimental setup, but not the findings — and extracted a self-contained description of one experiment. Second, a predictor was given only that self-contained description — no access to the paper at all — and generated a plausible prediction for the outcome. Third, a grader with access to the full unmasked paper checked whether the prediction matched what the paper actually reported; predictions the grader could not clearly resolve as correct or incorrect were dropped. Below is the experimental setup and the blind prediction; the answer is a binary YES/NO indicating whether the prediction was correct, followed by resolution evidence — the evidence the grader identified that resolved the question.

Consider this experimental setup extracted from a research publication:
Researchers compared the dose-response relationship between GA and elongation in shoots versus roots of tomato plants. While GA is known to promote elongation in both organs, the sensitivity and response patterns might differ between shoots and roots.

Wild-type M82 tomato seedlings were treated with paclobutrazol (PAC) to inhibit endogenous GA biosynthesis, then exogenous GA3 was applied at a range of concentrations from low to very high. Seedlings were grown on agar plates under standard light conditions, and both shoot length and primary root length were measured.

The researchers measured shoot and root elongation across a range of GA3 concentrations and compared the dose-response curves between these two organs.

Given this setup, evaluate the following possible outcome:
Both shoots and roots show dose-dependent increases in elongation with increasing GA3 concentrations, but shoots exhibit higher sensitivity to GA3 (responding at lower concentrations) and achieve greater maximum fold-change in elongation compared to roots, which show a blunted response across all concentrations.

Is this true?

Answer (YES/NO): NO